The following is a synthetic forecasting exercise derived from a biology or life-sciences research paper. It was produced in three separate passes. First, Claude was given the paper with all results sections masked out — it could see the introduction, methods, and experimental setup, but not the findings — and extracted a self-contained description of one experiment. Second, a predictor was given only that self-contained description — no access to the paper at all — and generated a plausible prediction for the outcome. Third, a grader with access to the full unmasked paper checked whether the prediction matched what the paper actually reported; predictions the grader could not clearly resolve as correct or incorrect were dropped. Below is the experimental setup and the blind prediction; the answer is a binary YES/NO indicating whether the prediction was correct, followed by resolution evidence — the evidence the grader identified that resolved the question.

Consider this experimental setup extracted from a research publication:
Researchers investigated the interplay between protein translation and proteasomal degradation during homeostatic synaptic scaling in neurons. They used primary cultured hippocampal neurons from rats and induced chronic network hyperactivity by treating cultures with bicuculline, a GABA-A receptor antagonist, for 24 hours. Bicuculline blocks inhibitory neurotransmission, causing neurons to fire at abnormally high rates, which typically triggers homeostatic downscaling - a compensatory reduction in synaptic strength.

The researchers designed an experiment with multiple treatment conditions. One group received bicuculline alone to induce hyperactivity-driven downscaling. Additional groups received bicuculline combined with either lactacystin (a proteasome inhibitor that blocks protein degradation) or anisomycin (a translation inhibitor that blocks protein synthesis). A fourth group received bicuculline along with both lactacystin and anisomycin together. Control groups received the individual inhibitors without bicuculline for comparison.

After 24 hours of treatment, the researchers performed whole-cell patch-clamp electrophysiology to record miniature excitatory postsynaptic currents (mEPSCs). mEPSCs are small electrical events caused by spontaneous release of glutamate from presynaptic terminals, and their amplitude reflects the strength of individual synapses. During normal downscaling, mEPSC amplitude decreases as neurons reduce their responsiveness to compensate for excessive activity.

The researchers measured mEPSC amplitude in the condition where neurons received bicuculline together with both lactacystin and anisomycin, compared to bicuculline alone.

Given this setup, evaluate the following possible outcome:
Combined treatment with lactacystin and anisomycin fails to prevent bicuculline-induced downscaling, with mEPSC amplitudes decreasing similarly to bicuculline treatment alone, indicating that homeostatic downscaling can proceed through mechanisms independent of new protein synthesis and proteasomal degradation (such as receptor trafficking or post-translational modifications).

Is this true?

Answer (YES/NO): NO